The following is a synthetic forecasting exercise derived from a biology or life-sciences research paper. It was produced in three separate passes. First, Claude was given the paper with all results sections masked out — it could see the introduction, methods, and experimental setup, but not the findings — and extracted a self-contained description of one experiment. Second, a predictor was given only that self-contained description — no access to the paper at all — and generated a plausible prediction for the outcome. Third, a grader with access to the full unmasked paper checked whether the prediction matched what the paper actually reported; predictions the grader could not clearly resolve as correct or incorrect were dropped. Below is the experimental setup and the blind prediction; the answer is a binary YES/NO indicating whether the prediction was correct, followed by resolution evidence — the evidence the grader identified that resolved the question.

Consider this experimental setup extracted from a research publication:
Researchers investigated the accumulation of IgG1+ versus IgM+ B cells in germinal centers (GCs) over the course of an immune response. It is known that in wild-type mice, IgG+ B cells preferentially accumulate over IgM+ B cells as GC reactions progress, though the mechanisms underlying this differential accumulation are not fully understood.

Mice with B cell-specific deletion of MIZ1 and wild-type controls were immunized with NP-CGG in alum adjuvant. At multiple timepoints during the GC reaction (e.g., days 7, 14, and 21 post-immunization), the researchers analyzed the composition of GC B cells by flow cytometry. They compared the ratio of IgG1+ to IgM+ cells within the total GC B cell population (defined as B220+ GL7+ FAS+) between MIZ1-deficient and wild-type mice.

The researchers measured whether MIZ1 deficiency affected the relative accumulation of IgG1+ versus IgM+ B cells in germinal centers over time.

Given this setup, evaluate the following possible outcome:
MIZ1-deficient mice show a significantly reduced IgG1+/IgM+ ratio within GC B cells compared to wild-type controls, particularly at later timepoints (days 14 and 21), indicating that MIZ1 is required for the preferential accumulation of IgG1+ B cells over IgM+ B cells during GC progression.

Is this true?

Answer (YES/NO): YES